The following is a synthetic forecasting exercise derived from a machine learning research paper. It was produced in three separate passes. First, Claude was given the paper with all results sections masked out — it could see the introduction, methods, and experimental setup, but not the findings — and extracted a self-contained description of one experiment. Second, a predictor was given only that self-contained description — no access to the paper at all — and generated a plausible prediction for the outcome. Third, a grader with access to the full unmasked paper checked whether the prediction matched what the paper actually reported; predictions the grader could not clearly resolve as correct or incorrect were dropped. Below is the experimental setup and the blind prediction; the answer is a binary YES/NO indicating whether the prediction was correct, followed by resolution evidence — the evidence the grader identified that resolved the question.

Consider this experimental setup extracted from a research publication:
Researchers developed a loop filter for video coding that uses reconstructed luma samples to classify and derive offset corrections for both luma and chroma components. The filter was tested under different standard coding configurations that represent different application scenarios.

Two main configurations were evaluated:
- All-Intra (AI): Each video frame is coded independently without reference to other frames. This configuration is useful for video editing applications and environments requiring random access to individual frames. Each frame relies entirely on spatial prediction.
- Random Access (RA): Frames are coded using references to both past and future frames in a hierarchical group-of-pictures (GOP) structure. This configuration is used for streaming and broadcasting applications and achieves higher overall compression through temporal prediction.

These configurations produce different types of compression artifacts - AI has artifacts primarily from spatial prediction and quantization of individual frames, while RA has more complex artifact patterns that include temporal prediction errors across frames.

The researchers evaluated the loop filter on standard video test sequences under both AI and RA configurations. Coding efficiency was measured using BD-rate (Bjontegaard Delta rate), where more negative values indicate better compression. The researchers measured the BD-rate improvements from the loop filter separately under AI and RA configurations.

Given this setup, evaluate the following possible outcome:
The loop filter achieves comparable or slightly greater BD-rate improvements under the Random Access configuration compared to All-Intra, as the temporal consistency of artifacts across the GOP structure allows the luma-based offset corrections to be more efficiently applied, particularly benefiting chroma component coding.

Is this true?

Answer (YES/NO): YES